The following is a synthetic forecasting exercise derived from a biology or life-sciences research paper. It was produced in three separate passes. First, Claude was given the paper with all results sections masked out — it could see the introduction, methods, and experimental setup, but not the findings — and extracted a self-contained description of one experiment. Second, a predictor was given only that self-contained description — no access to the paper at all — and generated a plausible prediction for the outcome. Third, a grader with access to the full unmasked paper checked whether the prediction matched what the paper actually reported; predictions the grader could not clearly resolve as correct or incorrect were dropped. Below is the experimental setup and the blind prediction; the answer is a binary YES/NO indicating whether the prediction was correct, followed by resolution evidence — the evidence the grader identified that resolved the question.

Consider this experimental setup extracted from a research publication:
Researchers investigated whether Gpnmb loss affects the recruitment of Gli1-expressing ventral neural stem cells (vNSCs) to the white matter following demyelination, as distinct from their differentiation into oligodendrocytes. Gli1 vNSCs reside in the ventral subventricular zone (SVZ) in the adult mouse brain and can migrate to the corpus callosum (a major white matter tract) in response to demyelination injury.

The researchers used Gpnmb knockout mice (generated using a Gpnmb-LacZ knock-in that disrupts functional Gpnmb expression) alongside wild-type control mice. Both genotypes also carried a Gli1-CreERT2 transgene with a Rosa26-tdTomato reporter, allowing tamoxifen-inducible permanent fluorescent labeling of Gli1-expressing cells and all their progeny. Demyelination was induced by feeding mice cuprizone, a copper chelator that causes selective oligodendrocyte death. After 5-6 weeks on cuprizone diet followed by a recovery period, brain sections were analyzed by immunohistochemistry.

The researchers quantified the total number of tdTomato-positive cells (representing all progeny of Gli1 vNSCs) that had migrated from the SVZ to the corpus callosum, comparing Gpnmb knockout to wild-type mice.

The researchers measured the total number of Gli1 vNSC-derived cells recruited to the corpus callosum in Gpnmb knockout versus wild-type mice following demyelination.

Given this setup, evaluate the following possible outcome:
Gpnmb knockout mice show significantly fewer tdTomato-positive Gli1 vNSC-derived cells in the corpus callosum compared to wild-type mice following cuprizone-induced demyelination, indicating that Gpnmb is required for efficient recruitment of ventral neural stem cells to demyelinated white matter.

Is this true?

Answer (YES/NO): NO